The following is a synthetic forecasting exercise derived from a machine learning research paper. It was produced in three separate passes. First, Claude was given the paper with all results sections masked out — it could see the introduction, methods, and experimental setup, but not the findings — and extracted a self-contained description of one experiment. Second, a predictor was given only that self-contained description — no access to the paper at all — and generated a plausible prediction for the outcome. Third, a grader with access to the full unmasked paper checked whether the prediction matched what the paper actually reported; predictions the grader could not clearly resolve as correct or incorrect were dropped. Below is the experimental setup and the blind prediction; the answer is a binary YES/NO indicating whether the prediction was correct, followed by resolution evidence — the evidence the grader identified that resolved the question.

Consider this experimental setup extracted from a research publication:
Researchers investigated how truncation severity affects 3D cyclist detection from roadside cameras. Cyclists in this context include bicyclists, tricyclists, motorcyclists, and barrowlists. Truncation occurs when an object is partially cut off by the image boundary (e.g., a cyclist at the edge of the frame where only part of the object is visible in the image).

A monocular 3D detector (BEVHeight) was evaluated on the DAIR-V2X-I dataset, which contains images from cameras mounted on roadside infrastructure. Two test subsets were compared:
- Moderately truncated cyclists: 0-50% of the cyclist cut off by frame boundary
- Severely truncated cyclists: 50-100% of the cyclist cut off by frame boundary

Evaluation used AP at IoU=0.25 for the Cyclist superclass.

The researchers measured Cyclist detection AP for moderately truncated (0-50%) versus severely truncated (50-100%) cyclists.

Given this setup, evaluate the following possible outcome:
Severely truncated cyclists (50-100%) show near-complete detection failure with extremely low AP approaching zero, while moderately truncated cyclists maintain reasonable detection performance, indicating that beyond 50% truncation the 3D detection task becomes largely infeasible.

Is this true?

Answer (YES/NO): YES